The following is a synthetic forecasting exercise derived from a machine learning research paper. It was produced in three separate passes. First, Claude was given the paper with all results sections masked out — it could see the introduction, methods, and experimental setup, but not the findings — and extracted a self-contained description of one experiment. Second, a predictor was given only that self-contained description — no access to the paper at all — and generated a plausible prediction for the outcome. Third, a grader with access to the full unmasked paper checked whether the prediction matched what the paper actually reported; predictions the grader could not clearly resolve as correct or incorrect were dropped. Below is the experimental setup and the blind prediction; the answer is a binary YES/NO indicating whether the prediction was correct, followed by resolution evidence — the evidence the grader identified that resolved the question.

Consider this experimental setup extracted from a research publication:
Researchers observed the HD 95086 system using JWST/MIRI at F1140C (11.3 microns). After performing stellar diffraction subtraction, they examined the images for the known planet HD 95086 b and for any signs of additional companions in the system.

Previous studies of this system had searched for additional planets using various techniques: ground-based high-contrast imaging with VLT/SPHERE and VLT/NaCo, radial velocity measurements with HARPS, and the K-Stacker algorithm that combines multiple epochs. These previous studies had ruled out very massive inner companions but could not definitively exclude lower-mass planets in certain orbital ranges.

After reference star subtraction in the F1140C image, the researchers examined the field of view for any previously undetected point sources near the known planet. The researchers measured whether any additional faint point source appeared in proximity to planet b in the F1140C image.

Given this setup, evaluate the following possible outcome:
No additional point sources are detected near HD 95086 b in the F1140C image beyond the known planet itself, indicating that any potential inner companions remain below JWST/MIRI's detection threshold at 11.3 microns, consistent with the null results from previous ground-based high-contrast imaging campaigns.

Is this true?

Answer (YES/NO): NO